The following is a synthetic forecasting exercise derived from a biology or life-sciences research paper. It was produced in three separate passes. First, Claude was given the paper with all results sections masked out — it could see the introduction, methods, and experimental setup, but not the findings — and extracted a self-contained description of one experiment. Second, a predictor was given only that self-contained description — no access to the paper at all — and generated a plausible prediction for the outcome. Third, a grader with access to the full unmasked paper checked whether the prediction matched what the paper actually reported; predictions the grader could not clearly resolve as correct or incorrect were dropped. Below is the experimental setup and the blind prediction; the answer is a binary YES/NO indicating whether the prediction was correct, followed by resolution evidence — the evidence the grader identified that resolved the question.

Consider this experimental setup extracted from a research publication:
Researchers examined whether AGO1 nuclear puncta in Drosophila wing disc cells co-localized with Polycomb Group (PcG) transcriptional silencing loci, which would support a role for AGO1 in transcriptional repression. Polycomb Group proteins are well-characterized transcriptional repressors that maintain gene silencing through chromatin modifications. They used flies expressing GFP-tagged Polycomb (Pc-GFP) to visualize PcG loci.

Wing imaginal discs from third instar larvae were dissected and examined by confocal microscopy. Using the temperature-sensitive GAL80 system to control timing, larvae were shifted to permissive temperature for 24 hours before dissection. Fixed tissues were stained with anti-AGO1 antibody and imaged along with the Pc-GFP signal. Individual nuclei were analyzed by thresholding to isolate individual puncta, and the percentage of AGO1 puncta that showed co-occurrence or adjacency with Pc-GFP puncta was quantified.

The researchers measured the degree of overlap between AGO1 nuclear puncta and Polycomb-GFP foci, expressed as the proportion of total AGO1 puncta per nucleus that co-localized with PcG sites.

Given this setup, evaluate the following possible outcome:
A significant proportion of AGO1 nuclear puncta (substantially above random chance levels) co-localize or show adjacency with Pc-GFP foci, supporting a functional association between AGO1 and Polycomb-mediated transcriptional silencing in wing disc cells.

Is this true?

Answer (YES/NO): NO